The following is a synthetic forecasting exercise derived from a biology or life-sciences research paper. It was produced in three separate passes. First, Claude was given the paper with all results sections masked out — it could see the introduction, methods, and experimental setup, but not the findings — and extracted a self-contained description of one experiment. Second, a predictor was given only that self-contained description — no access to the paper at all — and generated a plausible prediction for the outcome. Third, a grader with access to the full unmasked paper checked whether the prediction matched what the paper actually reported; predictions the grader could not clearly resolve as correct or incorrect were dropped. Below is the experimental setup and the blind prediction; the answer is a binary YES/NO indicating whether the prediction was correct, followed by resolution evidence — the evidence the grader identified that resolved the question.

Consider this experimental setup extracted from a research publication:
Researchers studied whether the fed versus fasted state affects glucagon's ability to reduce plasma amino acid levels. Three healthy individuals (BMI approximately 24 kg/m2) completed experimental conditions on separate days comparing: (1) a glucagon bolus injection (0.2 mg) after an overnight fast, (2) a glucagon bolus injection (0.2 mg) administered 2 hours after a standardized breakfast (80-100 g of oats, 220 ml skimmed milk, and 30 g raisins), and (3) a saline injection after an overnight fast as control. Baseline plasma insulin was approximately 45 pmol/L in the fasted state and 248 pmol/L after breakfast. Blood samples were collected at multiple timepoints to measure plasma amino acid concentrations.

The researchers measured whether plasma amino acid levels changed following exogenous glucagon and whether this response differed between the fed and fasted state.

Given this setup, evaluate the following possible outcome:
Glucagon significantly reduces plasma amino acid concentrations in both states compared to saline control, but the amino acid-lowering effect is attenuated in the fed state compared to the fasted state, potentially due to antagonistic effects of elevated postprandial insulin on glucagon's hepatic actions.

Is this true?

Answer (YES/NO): NO